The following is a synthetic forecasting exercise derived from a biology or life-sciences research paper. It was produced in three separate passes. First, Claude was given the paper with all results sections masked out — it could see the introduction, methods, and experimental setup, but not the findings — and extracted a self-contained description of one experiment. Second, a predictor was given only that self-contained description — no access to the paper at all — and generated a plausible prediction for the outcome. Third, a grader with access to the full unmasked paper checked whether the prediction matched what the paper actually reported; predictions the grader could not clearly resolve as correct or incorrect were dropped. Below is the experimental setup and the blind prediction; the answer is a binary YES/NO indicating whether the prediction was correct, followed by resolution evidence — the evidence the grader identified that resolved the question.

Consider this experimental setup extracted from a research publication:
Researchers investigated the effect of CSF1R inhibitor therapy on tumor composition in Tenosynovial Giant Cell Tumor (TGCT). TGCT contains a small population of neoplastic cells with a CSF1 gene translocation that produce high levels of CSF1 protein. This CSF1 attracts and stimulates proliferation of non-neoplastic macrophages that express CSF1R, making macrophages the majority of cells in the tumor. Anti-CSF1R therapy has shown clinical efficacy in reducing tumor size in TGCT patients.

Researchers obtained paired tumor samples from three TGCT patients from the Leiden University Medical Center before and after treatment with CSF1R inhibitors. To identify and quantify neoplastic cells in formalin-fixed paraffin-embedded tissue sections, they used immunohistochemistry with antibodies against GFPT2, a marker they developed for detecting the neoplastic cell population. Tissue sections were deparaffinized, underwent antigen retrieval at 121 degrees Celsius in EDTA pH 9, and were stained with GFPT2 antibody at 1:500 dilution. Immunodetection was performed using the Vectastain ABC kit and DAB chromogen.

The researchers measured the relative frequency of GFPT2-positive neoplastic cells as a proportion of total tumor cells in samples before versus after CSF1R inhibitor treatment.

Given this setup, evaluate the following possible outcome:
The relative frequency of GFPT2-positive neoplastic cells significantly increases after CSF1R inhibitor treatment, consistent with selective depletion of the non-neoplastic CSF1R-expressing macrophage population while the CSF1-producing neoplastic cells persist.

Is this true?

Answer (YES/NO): YES